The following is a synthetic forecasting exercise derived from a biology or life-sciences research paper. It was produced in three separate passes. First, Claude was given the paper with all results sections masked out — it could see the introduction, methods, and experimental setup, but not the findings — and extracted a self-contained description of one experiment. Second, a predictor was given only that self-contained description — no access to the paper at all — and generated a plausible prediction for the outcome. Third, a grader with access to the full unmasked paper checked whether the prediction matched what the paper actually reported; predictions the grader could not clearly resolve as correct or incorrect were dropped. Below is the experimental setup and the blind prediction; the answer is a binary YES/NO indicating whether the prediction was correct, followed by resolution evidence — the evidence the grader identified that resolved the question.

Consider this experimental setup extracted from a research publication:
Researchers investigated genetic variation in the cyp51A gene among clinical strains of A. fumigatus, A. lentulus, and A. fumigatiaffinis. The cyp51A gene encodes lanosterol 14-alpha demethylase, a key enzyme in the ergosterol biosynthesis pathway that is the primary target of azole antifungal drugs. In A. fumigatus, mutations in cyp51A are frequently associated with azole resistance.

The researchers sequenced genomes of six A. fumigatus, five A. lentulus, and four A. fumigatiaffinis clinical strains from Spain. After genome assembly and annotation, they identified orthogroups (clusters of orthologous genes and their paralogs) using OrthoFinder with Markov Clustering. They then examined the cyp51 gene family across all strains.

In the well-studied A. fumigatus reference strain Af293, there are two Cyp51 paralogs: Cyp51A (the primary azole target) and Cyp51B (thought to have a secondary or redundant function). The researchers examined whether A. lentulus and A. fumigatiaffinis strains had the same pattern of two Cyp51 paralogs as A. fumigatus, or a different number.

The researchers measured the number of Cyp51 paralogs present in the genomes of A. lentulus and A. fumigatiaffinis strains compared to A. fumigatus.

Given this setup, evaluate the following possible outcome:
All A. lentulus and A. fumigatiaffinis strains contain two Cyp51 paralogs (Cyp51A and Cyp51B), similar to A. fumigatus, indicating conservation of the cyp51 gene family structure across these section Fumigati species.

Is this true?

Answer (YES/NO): NO